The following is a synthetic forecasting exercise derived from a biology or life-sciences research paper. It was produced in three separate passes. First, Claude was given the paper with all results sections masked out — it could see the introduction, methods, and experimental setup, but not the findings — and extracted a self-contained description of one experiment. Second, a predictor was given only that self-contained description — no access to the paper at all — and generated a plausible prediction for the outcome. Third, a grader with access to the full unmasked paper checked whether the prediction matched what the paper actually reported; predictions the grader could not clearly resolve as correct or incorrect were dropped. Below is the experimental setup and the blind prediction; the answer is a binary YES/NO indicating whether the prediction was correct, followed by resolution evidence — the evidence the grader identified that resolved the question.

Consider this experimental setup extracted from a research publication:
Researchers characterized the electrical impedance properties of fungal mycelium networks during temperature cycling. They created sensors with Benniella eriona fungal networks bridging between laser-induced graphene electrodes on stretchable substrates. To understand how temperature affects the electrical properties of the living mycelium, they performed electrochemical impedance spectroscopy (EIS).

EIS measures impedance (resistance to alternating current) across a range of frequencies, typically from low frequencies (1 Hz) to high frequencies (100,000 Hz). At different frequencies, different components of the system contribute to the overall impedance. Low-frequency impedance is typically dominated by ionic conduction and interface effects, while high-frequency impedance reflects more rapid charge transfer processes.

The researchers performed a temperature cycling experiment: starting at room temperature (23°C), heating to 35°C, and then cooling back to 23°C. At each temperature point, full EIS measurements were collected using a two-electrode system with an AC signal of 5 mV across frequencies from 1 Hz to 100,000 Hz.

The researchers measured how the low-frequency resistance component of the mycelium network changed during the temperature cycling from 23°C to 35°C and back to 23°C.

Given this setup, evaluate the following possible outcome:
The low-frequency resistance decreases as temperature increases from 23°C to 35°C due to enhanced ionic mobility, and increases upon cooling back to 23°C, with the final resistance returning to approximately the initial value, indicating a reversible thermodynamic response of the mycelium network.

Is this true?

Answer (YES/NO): NO